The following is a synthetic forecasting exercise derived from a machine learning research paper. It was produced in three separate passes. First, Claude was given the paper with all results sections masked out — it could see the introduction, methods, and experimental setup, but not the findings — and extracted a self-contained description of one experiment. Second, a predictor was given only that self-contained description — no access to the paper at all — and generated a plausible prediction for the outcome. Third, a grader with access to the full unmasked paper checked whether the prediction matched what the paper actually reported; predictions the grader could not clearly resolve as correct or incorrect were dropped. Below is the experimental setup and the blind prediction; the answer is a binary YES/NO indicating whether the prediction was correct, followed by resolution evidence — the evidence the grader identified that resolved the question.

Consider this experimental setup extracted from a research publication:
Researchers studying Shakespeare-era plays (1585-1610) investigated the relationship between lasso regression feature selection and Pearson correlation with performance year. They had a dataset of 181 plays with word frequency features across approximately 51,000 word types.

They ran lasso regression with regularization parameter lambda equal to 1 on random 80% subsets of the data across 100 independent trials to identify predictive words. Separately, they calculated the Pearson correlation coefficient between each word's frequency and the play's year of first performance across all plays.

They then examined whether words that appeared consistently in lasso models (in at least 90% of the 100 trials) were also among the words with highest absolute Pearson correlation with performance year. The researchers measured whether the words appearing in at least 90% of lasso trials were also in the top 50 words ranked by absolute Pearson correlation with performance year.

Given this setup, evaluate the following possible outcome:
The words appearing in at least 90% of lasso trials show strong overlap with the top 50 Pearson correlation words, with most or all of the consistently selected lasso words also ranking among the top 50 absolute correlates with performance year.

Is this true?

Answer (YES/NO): YES